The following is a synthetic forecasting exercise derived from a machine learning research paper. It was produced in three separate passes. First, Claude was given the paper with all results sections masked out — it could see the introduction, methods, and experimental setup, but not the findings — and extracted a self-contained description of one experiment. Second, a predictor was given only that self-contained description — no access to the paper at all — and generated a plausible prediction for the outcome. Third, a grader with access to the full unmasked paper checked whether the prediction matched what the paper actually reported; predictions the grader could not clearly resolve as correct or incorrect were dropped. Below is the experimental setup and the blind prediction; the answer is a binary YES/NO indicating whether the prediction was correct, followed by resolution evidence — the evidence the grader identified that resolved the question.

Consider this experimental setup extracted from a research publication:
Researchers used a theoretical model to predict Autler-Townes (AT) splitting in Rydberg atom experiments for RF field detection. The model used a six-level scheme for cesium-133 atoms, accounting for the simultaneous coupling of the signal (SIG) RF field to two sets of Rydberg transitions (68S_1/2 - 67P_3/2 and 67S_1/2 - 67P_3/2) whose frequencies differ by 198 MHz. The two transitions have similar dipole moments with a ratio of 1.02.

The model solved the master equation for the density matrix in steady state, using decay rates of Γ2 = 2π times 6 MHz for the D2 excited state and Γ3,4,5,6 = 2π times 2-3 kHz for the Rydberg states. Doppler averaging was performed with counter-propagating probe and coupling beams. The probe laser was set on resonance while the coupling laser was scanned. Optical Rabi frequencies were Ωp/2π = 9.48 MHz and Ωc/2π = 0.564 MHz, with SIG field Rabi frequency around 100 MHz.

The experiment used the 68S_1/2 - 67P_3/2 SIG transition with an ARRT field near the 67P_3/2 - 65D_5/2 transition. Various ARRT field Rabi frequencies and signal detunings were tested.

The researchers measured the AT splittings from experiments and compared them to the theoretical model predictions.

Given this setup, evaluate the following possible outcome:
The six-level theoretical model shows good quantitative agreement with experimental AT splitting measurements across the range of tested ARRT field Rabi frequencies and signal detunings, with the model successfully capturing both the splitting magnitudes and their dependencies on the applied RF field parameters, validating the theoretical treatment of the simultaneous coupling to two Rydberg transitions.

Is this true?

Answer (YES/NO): NO